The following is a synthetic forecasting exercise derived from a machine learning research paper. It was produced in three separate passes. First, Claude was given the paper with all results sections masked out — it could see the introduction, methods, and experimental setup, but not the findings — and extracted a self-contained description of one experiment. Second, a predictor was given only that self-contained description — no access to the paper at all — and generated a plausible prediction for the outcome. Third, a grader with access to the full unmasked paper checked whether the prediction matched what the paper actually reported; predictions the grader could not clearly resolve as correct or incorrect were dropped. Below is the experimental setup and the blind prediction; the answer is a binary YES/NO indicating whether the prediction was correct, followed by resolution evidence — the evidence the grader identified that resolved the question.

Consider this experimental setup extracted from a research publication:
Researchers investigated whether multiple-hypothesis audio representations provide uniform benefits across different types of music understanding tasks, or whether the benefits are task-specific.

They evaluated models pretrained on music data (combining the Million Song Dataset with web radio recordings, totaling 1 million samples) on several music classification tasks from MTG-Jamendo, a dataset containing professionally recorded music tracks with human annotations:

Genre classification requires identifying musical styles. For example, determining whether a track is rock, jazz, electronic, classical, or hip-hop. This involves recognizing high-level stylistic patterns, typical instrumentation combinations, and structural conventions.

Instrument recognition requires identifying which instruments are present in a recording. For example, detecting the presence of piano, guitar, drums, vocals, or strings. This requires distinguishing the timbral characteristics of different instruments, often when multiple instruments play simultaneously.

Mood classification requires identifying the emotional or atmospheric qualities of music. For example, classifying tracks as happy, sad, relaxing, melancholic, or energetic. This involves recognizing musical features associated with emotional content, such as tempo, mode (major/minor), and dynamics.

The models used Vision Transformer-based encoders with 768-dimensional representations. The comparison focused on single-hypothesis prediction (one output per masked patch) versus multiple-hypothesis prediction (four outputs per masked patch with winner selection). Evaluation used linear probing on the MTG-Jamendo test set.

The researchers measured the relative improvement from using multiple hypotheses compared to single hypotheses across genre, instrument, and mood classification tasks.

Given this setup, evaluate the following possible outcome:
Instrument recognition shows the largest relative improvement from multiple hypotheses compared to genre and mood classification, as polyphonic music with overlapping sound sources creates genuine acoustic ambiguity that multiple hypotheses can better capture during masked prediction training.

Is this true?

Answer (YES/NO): NO